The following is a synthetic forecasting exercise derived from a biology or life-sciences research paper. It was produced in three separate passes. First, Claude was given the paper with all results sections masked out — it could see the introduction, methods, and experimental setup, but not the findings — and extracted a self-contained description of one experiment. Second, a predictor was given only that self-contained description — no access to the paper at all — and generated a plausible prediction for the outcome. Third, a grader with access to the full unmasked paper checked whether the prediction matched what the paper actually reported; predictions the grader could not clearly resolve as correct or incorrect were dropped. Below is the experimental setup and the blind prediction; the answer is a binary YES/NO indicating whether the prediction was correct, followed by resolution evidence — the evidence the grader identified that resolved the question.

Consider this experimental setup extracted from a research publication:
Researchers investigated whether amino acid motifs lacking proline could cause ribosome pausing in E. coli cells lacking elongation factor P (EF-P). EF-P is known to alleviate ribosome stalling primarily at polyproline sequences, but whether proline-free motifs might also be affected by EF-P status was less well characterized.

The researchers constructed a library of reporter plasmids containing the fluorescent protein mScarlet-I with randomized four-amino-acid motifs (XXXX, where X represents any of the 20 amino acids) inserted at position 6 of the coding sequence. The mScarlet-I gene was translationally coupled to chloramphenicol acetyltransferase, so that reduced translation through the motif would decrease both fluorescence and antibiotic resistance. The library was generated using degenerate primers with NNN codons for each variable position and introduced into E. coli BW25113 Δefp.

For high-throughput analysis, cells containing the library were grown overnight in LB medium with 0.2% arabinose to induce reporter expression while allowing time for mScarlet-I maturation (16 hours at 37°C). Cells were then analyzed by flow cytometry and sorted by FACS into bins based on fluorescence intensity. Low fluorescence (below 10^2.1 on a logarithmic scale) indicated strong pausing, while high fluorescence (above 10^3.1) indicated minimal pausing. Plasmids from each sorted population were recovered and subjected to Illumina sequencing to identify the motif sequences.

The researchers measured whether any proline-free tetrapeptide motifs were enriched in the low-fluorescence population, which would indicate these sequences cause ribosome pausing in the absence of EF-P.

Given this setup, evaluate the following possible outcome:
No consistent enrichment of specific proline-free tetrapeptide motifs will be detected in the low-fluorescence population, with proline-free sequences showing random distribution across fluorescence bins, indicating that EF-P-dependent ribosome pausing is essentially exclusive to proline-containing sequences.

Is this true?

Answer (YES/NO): NO